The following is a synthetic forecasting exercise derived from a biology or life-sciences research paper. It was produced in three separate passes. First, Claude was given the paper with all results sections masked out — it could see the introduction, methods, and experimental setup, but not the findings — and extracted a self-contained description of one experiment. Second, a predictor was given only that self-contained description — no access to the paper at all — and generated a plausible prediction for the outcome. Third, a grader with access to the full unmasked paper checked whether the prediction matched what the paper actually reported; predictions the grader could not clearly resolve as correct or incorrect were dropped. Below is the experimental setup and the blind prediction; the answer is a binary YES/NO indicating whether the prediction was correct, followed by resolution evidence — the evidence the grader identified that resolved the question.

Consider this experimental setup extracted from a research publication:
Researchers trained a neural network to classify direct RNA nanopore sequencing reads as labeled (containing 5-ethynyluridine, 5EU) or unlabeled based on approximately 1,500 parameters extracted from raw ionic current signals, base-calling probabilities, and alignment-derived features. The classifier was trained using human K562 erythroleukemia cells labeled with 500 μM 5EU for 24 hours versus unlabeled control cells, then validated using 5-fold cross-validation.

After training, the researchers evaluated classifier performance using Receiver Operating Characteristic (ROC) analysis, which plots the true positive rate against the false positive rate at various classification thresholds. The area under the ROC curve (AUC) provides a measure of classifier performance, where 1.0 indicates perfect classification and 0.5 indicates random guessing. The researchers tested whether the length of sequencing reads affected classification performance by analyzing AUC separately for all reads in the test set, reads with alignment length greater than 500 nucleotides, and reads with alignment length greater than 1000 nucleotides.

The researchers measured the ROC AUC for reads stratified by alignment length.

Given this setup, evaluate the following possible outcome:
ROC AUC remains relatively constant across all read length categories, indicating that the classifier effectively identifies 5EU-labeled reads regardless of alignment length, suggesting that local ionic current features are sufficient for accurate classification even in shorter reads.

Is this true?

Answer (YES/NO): NO